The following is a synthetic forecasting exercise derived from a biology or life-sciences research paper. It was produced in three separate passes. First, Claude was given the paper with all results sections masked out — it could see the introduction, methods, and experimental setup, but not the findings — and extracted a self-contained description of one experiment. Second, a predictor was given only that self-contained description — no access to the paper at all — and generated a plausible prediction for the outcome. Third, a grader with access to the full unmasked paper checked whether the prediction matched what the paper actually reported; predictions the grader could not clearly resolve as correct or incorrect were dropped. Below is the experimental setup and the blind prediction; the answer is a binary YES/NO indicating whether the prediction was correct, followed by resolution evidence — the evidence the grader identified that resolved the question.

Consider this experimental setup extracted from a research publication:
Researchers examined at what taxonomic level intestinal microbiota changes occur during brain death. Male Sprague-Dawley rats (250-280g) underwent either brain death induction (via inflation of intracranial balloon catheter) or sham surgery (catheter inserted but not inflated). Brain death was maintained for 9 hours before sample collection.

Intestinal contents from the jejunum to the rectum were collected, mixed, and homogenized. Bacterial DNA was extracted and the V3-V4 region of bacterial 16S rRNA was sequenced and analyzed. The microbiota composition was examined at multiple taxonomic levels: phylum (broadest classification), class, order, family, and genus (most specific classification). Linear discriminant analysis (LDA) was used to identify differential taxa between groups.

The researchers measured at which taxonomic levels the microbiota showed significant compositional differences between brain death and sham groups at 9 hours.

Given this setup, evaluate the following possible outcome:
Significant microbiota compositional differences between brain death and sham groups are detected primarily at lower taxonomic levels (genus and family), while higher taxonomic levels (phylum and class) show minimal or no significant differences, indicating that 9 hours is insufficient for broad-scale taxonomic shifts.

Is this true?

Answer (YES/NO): YES